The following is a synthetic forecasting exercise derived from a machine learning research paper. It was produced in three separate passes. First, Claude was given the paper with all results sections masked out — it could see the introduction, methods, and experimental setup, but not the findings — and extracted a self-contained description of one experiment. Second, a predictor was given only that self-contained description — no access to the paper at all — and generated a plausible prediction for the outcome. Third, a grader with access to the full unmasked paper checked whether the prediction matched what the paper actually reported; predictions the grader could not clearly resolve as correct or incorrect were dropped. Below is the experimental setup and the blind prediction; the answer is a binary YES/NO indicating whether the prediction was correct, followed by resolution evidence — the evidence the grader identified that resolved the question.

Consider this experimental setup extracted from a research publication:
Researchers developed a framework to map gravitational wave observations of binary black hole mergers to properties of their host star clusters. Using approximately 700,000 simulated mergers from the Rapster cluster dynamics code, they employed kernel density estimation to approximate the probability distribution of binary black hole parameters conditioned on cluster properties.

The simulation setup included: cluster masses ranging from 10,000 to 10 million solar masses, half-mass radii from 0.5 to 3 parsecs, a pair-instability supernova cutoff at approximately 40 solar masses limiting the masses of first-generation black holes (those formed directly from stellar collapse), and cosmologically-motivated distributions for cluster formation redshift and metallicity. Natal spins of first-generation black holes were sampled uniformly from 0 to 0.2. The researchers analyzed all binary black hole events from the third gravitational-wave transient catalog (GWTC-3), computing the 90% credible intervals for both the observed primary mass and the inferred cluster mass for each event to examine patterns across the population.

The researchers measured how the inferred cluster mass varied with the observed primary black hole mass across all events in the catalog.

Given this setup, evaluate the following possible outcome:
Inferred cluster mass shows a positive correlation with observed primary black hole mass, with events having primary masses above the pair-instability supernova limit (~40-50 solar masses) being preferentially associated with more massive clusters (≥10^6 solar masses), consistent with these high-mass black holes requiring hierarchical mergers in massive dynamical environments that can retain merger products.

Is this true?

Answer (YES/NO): YES